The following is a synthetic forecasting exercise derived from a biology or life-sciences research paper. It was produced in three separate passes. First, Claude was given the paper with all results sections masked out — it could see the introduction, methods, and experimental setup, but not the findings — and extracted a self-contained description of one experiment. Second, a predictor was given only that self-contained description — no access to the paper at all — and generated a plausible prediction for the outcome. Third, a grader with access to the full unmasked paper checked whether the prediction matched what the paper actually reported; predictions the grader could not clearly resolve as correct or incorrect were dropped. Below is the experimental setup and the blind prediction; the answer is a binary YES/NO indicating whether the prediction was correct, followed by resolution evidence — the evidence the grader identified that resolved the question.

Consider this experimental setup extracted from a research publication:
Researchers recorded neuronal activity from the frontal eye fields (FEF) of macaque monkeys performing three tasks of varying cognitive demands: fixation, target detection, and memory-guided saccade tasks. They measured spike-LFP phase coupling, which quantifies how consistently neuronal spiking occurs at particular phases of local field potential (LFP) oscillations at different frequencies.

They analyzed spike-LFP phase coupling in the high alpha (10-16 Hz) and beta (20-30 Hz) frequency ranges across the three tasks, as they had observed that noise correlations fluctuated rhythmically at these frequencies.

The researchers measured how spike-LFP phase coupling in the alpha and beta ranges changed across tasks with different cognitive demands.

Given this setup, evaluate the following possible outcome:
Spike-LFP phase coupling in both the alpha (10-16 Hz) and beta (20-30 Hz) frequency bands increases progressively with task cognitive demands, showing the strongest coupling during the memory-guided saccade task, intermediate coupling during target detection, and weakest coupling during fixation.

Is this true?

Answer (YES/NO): NO